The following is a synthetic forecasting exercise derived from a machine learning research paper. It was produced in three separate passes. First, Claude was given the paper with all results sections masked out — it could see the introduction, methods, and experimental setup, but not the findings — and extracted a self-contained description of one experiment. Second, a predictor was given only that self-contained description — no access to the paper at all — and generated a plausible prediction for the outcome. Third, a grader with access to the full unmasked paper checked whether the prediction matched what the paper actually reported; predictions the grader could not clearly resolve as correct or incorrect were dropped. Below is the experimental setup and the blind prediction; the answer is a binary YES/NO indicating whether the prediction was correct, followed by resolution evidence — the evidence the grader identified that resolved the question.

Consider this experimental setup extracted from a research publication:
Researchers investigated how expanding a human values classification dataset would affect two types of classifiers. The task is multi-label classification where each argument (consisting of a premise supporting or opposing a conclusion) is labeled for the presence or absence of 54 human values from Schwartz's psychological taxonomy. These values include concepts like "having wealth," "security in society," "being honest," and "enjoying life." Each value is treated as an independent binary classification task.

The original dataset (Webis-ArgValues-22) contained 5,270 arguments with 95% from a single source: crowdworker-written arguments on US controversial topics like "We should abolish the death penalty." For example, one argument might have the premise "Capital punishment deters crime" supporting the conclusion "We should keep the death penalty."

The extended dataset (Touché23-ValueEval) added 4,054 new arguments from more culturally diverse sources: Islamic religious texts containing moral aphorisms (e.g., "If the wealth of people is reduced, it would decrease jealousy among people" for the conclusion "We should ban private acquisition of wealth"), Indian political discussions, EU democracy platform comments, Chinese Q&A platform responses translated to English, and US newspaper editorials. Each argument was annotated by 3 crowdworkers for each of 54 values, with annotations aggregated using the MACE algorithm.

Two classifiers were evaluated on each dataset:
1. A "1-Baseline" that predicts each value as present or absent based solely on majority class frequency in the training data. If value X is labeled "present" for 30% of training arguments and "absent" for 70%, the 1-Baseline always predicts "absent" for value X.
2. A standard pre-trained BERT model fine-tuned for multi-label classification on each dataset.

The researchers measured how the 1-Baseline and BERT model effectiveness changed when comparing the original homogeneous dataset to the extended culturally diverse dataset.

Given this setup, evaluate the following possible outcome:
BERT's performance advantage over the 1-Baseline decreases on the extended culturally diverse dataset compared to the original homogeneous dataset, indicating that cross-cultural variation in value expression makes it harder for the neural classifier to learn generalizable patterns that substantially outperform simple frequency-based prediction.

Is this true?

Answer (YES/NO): NO